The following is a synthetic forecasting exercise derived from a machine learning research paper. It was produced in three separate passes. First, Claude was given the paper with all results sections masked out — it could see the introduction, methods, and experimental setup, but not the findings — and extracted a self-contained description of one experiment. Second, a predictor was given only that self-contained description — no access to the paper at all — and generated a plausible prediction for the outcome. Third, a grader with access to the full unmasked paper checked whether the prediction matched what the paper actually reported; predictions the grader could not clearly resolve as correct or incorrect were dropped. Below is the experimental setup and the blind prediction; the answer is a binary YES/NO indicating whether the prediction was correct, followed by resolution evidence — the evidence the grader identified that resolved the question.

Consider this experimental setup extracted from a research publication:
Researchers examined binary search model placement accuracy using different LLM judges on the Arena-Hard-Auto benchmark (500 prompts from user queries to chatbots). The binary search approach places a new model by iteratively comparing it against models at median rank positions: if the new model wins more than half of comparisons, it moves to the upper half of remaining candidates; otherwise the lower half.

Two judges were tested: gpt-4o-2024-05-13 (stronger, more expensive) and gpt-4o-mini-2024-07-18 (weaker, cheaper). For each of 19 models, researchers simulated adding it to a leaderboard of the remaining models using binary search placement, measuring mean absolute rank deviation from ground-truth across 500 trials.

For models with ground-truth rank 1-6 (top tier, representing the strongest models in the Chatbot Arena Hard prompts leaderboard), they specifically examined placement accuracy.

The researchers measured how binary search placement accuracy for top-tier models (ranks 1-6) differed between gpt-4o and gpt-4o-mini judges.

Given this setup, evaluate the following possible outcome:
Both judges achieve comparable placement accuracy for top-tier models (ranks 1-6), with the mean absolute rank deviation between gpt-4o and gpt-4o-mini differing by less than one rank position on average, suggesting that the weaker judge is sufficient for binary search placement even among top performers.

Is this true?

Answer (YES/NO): YES